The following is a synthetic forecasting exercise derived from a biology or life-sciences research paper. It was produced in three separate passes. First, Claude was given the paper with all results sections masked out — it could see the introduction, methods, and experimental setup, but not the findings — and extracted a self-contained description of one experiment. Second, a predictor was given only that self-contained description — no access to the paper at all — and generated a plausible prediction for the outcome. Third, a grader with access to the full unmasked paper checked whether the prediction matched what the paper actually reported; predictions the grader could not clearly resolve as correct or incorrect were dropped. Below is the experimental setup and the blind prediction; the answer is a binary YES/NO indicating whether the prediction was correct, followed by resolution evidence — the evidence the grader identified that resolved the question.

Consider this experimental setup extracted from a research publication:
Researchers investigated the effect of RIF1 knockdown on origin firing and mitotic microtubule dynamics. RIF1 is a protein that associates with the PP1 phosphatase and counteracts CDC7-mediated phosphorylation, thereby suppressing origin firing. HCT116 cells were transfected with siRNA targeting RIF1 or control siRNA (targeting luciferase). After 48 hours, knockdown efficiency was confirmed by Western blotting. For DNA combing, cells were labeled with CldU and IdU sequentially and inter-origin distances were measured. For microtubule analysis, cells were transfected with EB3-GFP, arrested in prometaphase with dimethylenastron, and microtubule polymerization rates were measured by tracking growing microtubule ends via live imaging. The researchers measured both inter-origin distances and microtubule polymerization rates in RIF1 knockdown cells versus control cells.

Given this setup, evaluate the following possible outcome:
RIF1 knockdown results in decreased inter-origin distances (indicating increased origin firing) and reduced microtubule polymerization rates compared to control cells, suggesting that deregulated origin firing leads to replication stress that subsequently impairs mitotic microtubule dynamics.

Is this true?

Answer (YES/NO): NO